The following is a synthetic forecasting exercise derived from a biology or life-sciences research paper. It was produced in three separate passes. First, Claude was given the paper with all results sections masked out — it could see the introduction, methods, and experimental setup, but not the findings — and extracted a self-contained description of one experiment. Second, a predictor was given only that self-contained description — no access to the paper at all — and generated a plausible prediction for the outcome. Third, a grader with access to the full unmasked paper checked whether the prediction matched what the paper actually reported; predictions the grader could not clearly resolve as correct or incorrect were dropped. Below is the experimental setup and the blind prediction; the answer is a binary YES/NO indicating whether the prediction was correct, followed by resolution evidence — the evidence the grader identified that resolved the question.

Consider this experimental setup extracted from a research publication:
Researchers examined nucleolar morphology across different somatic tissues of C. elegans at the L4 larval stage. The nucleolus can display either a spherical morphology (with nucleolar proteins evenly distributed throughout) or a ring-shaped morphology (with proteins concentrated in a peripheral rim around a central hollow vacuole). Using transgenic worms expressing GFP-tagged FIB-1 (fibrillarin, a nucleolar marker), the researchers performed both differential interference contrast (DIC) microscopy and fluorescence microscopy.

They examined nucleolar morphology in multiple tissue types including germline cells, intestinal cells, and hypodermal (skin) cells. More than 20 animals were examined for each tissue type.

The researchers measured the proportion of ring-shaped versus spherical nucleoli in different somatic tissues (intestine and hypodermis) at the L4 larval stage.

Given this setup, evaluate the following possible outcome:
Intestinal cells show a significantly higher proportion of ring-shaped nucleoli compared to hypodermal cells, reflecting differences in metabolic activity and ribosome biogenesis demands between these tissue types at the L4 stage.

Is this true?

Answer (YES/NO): YES